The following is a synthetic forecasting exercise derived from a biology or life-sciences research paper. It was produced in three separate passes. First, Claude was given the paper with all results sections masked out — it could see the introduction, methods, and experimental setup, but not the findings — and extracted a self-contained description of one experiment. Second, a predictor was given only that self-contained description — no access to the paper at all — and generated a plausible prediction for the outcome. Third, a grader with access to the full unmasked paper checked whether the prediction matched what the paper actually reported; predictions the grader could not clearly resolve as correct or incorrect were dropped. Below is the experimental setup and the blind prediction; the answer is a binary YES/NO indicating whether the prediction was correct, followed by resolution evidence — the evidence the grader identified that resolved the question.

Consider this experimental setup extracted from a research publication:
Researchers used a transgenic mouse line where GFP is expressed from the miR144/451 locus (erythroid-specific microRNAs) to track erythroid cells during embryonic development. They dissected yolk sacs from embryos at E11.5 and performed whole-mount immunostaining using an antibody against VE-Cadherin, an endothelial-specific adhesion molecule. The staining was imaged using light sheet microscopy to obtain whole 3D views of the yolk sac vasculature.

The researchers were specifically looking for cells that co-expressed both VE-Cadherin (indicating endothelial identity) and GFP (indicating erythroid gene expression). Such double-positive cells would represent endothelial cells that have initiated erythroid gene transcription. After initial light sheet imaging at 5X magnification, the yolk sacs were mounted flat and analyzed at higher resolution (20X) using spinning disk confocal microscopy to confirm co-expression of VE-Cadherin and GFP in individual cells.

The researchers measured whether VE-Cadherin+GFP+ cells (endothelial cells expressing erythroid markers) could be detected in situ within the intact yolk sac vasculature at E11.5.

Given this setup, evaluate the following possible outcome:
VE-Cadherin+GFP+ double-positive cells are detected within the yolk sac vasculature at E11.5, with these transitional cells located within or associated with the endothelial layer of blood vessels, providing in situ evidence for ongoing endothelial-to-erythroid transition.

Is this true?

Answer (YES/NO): YES